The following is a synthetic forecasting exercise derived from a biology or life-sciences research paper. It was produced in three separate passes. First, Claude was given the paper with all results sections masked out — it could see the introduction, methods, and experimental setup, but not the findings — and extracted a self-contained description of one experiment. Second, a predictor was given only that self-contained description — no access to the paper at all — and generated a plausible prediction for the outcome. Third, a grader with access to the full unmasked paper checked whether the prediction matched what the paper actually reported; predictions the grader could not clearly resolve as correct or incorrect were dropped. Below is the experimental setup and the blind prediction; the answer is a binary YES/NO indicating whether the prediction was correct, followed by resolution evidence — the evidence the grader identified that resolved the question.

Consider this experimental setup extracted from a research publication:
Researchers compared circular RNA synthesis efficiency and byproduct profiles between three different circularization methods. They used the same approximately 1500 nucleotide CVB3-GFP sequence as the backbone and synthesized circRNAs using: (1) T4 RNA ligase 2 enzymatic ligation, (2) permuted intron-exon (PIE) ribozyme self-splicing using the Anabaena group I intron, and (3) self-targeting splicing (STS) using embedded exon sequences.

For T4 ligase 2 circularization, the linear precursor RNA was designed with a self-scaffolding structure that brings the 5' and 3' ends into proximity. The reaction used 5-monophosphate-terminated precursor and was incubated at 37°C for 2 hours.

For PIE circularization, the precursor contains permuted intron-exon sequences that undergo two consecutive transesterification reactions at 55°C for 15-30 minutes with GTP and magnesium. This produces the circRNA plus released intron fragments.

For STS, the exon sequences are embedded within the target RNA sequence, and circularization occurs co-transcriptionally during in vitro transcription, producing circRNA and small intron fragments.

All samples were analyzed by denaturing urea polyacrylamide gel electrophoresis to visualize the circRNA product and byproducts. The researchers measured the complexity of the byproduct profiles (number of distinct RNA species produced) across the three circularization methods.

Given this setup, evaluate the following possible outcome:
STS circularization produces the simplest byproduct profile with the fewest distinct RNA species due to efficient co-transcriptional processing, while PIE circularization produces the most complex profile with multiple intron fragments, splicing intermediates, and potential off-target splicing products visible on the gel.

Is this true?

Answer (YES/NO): NO